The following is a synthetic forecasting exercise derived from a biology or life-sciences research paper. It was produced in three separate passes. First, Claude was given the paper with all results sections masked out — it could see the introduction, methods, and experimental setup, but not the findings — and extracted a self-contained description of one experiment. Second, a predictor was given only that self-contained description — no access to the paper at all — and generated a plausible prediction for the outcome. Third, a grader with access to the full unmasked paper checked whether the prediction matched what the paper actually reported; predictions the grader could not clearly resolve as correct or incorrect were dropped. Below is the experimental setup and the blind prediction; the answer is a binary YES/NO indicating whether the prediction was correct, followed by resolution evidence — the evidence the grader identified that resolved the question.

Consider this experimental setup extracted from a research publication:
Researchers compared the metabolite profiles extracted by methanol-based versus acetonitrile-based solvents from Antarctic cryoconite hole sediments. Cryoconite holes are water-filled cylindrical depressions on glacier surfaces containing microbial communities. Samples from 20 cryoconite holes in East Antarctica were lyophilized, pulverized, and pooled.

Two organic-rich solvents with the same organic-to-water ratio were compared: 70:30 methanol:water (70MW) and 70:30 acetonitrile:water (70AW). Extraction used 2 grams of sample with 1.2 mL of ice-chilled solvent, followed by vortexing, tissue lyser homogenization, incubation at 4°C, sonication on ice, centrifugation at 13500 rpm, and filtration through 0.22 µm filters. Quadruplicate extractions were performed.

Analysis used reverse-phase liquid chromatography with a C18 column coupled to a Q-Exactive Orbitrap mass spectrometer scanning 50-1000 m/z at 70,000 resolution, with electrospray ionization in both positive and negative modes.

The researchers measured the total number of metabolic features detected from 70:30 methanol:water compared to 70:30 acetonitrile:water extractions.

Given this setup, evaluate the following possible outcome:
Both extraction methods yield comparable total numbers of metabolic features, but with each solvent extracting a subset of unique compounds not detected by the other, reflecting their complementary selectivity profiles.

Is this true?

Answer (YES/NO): NO